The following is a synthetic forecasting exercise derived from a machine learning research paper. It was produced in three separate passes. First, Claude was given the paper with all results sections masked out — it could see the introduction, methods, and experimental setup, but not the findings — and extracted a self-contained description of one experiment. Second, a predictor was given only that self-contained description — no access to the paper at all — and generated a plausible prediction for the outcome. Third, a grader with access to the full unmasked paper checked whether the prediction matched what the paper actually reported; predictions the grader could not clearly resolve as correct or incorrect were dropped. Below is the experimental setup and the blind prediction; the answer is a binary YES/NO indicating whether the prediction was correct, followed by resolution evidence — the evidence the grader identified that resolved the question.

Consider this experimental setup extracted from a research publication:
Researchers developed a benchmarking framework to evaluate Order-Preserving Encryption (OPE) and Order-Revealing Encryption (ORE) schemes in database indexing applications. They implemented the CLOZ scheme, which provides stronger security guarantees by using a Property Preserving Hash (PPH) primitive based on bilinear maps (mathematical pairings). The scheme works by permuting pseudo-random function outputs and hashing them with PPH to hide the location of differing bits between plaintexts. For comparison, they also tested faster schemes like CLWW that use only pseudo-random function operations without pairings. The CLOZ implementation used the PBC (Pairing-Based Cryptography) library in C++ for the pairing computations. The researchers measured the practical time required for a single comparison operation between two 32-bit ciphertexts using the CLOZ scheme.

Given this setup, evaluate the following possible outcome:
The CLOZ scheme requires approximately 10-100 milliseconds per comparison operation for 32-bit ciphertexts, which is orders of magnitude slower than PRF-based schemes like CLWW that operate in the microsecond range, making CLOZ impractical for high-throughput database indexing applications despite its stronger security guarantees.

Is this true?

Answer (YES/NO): NO